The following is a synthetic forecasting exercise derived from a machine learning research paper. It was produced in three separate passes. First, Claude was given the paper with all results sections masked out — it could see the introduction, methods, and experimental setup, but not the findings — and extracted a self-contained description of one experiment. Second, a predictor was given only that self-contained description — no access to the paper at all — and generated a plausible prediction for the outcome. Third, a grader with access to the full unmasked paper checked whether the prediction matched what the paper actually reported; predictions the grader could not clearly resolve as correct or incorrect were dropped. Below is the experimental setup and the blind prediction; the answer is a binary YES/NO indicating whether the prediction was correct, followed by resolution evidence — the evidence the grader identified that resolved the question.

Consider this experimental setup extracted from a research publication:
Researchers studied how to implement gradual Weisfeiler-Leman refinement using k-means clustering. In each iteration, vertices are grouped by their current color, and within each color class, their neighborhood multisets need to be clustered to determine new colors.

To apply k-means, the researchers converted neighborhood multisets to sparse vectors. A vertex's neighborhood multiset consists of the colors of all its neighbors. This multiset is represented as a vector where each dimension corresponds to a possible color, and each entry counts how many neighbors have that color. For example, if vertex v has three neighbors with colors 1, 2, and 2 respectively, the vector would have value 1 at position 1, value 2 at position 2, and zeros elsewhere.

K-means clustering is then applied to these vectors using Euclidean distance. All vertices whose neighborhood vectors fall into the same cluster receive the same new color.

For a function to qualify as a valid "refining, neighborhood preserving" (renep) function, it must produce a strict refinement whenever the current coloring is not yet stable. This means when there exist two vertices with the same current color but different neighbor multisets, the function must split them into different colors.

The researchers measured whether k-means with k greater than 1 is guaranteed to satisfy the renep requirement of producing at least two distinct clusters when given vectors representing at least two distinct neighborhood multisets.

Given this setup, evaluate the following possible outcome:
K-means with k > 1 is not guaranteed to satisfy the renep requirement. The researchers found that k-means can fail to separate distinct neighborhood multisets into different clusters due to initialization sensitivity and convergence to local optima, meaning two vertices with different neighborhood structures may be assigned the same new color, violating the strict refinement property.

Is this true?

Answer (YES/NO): NO